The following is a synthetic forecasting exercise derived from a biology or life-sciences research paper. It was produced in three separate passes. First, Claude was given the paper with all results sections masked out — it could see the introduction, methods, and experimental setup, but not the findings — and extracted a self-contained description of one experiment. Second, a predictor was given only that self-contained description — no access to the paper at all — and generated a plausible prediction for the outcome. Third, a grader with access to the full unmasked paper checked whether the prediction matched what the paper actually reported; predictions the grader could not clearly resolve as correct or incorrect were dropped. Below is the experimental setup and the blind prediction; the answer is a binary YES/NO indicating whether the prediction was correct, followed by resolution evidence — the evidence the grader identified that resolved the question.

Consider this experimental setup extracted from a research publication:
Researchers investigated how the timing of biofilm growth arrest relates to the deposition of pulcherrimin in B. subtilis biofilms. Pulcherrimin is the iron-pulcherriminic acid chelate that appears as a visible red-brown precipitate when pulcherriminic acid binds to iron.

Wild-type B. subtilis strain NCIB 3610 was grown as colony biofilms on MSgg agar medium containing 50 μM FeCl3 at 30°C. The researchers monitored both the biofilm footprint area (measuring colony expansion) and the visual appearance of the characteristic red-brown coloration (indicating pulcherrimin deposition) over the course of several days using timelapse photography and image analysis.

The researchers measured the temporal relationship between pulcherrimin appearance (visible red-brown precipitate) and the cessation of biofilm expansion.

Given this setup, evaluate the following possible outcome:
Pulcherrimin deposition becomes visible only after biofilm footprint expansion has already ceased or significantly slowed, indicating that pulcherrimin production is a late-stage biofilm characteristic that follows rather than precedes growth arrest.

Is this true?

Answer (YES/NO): NO